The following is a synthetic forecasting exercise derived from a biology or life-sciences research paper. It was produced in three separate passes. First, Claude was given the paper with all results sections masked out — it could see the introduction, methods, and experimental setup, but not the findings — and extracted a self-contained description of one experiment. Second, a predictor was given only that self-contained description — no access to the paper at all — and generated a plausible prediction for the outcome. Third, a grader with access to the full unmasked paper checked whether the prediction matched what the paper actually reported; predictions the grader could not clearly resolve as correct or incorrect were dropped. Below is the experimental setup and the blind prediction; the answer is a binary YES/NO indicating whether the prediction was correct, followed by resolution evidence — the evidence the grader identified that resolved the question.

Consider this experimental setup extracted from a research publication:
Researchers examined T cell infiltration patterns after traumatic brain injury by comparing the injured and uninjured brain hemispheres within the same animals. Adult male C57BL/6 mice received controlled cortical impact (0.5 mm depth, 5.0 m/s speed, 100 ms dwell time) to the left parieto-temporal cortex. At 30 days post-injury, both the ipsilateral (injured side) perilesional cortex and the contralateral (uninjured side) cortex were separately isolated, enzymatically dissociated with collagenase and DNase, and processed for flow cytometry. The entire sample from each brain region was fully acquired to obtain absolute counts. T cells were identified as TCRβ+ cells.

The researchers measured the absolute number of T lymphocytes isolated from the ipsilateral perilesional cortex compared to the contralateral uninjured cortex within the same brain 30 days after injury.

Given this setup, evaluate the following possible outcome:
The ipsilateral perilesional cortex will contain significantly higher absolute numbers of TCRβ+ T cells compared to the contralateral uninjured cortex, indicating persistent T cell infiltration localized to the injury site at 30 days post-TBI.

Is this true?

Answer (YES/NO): YES